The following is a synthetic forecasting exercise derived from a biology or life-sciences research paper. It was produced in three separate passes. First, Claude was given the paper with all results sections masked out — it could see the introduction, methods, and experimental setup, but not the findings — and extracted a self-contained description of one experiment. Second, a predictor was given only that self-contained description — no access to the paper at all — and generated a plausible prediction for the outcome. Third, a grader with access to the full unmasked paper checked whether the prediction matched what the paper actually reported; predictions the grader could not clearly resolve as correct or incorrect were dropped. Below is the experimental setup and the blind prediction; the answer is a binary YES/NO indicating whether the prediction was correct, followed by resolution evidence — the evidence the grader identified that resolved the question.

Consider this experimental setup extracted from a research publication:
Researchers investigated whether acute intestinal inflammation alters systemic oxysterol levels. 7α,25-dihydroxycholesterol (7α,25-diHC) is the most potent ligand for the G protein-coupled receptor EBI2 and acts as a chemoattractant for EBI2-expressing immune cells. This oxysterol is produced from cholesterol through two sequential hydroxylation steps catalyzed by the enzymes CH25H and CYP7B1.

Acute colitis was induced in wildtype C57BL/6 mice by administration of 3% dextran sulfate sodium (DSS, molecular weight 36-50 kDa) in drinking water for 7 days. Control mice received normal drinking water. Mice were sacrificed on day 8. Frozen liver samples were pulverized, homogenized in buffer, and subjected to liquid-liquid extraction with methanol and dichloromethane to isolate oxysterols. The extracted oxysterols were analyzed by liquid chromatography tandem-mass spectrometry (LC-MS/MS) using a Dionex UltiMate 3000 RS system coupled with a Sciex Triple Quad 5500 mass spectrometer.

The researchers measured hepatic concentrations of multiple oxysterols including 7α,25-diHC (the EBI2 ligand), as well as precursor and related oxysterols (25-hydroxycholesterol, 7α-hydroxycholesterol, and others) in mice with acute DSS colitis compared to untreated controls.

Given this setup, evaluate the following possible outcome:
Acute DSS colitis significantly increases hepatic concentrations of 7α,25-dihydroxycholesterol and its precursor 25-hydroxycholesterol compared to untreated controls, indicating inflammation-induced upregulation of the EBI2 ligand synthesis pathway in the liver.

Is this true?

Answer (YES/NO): YES